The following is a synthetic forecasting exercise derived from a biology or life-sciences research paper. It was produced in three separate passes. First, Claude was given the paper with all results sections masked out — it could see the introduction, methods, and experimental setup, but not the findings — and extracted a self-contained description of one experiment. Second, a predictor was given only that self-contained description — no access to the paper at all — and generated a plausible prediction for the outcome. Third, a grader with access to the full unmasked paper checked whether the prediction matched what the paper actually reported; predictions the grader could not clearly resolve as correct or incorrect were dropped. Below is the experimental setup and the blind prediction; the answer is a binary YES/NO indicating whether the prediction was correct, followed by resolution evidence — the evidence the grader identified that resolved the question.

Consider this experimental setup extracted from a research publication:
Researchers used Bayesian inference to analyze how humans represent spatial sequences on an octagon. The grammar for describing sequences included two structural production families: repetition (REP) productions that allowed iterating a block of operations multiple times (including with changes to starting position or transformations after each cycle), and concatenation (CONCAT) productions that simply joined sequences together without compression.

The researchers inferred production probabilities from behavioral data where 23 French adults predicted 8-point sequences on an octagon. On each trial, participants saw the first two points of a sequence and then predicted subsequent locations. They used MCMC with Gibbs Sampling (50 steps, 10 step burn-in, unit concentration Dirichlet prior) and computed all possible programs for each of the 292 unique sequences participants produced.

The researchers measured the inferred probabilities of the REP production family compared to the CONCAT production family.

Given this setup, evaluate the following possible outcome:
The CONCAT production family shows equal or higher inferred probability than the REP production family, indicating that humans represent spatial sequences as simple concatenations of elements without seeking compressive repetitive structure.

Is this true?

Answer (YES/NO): NO